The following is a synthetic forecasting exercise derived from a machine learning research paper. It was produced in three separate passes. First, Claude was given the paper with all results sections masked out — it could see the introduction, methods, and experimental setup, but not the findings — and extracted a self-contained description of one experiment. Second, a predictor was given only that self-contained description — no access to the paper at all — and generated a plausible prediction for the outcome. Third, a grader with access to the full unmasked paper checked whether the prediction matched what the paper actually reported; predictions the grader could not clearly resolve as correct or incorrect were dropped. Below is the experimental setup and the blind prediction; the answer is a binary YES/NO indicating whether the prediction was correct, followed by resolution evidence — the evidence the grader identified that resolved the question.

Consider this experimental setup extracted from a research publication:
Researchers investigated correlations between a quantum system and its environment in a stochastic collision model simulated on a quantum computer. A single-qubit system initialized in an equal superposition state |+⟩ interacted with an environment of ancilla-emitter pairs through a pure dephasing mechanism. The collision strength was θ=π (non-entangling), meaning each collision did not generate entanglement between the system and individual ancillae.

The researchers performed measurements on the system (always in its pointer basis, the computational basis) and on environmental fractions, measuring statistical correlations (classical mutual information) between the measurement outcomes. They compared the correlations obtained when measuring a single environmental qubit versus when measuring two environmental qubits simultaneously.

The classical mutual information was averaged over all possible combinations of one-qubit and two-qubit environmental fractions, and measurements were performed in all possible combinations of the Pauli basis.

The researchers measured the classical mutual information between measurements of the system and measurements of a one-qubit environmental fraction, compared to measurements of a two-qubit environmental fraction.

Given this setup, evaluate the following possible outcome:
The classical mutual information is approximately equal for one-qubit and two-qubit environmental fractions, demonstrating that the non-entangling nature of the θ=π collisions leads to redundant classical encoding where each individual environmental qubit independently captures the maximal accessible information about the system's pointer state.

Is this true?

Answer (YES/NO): NO